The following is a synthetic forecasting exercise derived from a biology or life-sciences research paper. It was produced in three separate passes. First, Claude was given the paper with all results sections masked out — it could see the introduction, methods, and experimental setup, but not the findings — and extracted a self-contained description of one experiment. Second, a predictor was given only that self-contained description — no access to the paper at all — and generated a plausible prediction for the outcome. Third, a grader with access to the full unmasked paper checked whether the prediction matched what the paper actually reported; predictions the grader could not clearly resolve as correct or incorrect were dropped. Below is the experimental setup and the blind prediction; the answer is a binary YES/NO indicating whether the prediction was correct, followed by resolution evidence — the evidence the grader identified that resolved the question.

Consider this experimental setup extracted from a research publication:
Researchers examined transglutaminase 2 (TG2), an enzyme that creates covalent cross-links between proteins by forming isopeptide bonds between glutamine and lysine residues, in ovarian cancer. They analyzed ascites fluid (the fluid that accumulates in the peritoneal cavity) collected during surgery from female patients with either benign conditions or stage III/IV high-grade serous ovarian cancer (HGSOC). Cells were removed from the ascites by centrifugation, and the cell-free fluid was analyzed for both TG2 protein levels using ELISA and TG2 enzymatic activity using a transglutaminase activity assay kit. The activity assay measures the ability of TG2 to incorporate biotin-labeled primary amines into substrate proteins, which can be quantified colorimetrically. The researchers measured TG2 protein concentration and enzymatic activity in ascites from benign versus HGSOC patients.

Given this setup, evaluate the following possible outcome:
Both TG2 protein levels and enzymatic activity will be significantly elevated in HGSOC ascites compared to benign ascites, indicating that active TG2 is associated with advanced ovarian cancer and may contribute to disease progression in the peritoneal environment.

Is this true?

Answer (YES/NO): YES